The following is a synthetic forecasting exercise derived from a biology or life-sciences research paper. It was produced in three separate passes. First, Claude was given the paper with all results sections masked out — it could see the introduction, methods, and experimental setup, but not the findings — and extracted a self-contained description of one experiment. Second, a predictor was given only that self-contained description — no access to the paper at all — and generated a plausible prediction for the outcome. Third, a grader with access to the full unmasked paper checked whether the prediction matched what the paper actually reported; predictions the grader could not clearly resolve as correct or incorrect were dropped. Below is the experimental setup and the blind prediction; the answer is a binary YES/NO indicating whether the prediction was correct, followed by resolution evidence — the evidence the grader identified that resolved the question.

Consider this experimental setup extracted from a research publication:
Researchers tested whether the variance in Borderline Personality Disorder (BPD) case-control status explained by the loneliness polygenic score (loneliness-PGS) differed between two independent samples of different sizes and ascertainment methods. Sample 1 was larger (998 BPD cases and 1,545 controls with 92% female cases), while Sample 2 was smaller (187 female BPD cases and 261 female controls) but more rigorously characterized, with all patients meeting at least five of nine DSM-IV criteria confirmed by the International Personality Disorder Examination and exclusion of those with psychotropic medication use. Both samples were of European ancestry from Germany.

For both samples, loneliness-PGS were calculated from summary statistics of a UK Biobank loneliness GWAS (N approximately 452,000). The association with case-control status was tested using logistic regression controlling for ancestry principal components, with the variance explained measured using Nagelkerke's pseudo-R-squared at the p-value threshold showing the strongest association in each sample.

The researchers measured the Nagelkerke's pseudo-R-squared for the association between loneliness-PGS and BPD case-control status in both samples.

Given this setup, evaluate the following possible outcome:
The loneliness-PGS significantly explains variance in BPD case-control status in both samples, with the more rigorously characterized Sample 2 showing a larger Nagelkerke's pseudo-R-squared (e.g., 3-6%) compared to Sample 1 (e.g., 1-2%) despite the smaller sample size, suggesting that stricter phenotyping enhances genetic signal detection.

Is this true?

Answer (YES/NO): NO